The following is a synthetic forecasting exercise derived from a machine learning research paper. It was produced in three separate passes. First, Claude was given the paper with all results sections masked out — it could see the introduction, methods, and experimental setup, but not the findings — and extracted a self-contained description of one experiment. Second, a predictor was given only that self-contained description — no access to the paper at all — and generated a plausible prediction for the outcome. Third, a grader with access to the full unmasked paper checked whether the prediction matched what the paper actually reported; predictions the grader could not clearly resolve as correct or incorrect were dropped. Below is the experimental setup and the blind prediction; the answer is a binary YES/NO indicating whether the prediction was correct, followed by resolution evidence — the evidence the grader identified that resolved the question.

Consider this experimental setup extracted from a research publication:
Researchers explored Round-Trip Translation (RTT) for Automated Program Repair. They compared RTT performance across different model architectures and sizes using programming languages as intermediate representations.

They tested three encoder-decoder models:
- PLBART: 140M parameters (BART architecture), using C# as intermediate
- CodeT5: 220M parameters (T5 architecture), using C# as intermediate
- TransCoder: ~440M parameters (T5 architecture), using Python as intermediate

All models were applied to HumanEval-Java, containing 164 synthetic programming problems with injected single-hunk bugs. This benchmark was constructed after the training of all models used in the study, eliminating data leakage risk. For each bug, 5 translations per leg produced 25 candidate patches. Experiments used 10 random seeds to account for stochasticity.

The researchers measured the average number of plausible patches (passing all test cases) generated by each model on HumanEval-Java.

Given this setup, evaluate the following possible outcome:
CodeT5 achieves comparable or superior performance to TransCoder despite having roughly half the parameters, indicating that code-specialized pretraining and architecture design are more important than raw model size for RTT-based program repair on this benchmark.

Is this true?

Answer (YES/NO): NO